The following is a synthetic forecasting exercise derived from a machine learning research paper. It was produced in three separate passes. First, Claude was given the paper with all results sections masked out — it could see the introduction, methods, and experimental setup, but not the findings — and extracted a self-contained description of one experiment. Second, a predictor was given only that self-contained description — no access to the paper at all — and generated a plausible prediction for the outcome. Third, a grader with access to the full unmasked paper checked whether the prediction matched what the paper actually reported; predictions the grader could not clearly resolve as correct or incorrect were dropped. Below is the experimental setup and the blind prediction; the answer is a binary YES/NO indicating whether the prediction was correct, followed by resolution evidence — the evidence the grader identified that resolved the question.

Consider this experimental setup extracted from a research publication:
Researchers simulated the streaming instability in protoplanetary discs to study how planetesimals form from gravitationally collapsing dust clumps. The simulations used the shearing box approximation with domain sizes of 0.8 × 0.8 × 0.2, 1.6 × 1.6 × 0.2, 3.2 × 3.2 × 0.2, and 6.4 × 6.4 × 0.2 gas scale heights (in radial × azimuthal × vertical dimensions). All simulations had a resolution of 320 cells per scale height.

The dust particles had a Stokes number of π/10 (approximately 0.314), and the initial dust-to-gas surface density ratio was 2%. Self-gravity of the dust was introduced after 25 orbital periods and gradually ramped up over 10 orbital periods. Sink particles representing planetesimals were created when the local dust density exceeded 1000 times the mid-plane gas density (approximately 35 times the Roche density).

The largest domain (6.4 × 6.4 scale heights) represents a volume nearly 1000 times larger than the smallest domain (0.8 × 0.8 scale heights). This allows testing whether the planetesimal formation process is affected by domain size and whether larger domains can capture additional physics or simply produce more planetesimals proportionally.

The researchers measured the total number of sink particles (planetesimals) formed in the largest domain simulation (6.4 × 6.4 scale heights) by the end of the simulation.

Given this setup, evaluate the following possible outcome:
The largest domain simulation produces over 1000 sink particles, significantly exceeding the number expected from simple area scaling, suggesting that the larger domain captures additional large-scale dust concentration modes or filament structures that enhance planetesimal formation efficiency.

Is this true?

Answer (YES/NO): NO